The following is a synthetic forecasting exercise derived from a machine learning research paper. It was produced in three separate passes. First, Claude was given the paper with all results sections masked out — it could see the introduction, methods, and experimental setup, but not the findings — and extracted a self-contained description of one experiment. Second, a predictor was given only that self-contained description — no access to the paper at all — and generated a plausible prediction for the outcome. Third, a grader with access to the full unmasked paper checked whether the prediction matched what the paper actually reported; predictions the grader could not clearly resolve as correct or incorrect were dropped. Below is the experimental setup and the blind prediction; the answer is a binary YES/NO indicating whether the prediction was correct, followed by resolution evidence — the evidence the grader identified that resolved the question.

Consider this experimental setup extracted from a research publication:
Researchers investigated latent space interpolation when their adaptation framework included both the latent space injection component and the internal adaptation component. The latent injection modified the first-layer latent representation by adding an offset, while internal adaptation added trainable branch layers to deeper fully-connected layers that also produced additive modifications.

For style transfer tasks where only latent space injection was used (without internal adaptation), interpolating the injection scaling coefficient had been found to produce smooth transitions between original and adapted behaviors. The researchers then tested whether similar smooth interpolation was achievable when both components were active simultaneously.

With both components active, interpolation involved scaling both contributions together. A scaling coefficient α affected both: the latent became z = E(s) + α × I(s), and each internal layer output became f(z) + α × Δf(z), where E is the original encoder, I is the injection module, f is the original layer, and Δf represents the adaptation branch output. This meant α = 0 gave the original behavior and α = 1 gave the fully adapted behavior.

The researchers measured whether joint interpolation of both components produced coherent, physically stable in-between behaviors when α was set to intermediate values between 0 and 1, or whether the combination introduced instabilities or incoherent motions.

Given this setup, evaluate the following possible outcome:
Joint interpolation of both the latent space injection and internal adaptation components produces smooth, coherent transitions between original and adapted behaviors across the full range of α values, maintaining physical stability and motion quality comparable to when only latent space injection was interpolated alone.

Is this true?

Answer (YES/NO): NO